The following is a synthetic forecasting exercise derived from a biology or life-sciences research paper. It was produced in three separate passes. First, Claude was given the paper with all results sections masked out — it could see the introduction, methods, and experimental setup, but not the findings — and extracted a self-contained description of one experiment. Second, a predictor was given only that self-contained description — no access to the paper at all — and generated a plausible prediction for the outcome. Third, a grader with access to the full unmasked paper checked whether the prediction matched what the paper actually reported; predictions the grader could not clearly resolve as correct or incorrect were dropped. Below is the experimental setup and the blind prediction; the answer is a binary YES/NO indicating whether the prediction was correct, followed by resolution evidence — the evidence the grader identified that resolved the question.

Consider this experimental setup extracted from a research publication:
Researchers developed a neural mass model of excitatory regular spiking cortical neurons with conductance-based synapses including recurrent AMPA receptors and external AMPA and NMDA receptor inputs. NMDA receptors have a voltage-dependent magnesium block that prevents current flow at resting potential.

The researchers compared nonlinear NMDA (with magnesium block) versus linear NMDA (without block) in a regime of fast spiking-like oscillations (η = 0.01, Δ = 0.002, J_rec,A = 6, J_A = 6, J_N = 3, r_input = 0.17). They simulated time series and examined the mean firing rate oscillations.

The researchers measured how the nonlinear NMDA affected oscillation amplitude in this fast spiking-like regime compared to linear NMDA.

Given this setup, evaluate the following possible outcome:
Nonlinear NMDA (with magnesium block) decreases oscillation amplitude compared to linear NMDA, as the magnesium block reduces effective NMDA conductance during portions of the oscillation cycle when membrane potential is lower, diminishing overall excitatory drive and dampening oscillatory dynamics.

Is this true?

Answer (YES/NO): YES